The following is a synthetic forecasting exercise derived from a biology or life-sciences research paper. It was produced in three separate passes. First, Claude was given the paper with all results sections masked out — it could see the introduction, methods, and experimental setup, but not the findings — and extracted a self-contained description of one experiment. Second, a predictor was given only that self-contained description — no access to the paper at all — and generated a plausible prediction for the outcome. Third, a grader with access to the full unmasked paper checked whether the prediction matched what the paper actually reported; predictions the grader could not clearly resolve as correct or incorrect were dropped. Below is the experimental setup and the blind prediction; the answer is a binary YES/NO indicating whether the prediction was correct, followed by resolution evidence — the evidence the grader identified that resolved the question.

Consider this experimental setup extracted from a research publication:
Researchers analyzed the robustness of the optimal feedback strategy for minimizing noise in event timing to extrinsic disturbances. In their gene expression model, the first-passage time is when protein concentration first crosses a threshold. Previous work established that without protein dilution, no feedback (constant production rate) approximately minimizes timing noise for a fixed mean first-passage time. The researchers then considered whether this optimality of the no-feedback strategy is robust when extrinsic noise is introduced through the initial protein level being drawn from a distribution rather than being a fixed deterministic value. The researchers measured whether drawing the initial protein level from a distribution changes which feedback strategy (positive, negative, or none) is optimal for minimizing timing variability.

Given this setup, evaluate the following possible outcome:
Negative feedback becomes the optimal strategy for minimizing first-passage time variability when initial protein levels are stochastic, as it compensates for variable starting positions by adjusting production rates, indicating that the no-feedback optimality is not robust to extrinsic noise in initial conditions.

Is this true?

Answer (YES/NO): YES